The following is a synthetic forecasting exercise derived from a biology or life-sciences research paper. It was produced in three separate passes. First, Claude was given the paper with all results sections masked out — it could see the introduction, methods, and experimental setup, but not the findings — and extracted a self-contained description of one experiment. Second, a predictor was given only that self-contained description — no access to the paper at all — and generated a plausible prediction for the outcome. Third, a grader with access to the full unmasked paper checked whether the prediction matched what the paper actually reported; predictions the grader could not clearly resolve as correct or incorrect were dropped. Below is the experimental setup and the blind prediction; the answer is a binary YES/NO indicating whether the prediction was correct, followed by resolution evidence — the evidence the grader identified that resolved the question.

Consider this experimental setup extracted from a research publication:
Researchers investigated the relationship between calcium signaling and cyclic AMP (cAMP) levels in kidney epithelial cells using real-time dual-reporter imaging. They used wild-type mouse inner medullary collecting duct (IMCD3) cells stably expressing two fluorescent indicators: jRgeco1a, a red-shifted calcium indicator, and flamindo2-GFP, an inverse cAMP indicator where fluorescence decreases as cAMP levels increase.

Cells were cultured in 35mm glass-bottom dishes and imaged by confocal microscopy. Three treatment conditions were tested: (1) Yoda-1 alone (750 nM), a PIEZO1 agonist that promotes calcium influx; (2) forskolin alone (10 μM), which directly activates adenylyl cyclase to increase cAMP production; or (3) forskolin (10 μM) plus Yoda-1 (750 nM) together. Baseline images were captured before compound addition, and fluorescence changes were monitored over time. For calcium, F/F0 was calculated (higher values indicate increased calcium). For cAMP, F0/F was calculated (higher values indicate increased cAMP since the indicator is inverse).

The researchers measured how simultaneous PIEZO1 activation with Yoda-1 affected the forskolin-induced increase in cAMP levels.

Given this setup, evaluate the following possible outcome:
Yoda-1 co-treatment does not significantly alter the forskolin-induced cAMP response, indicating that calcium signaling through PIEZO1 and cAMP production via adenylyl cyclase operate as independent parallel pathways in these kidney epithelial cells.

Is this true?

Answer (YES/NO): NO